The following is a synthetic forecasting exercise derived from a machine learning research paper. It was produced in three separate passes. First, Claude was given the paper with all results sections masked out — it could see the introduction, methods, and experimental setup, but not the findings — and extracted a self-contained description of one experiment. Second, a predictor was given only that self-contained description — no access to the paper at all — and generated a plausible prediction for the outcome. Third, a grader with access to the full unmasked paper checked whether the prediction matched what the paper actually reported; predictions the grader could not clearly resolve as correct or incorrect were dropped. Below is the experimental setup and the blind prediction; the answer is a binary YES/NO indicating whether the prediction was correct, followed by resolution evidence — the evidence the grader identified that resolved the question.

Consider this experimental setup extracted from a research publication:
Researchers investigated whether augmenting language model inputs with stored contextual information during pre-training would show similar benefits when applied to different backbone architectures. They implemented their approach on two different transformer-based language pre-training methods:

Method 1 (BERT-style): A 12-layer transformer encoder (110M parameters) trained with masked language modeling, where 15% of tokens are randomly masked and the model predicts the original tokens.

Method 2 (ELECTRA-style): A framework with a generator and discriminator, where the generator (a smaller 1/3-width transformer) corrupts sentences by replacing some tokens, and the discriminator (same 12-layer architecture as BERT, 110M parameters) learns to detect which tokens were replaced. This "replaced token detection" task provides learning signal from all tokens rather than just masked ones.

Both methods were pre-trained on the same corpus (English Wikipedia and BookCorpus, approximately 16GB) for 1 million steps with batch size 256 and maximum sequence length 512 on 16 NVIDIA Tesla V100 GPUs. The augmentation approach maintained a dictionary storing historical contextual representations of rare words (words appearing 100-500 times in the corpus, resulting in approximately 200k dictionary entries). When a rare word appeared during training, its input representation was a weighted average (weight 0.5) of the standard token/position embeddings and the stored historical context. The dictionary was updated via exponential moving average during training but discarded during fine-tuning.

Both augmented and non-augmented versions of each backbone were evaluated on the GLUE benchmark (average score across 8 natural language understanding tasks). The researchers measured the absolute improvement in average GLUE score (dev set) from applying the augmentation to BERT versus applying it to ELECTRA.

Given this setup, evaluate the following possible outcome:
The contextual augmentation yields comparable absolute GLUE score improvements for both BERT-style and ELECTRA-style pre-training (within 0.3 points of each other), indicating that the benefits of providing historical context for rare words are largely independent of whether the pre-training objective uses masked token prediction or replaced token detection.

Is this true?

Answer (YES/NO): YES